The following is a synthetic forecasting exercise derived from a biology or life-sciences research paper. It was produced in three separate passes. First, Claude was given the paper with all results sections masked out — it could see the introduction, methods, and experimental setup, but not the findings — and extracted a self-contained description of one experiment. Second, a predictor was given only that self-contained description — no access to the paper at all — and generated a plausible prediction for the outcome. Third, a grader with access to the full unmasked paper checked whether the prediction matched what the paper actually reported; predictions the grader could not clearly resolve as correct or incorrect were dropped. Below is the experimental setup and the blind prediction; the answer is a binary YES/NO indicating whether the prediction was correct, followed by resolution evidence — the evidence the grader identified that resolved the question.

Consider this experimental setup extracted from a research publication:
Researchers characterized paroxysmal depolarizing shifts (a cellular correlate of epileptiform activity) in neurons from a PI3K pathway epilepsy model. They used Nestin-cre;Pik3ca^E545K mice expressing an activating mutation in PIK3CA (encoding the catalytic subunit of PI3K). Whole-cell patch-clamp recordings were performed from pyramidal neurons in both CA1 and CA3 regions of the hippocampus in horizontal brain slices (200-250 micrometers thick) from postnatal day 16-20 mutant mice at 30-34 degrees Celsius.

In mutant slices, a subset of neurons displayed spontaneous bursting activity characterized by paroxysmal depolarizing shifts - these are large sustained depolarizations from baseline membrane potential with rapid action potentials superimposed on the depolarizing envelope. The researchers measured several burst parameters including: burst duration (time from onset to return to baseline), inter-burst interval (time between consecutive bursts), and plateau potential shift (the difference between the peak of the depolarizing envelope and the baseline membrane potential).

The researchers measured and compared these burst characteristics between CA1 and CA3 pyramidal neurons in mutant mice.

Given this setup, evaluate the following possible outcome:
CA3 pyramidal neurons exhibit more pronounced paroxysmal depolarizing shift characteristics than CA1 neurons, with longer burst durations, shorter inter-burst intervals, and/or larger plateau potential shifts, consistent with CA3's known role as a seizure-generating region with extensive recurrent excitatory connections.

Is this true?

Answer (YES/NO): NO